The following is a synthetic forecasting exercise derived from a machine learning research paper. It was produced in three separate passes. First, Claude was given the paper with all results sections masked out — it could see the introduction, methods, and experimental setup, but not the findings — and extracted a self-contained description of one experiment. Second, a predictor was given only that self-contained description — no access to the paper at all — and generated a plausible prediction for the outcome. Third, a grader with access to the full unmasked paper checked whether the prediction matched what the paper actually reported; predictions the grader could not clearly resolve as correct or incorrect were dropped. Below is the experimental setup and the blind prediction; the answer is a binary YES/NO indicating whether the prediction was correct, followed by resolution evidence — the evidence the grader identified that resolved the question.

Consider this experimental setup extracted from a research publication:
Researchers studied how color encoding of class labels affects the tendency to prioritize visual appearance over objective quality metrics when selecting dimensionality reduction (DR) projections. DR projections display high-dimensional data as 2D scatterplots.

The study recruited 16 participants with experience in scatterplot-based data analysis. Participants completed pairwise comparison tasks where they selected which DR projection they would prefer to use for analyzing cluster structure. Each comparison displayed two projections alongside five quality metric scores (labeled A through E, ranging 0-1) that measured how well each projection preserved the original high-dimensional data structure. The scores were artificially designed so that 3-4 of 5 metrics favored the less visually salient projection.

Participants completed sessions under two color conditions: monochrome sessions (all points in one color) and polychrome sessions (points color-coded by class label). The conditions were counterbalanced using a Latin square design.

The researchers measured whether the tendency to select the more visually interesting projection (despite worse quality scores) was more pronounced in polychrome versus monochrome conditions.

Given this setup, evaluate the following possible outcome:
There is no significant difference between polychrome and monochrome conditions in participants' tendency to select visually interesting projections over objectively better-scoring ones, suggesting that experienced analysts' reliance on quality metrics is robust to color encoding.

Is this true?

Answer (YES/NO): NO